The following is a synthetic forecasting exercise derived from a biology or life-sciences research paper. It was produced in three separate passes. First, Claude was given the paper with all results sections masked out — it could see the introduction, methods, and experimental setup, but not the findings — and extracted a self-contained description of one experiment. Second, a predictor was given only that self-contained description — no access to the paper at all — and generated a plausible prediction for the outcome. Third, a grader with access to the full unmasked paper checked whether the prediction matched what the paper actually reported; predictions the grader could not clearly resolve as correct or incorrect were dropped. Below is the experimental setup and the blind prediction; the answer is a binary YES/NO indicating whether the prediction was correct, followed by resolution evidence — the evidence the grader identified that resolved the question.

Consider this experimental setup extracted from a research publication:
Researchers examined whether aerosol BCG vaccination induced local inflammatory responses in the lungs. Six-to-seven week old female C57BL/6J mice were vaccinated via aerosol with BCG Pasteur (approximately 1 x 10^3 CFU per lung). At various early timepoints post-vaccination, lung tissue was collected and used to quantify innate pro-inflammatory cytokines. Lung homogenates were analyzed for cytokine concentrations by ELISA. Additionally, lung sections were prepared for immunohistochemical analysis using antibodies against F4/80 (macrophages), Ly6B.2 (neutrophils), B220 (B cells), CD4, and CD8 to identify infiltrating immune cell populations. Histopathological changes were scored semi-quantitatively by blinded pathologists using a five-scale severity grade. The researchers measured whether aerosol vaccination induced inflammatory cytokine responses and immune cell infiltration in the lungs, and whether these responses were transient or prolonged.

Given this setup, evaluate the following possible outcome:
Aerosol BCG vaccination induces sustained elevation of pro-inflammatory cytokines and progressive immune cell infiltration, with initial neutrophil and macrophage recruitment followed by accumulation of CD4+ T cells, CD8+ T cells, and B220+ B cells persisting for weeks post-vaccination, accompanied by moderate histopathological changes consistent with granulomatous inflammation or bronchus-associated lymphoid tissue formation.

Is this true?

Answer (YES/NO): NO